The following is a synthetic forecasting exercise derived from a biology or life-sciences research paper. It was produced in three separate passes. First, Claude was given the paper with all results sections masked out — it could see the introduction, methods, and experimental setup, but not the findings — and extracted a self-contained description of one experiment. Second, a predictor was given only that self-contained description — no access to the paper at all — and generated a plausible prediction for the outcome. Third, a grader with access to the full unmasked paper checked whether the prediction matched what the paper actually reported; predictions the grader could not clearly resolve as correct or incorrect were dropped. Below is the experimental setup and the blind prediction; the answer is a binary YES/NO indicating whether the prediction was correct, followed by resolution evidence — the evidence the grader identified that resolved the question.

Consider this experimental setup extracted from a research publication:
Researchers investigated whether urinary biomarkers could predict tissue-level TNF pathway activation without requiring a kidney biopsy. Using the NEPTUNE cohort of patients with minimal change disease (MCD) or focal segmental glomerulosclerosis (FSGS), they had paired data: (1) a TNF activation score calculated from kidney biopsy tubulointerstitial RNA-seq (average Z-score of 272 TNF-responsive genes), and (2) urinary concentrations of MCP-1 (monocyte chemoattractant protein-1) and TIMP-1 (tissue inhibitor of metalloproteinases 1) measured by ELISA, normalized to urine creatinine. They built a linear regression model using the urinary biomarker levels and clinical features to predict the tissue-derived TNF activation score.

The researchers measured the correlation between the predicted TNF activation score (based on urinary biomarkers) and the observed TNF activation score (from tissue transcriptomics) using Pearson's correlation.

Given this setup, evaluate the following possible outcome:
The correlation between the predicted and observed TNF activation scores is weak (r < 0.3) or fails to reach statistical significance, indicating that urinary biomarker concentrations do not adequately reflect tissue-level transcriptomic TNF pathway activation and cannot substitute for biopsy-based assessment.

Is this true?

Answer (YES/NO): NO